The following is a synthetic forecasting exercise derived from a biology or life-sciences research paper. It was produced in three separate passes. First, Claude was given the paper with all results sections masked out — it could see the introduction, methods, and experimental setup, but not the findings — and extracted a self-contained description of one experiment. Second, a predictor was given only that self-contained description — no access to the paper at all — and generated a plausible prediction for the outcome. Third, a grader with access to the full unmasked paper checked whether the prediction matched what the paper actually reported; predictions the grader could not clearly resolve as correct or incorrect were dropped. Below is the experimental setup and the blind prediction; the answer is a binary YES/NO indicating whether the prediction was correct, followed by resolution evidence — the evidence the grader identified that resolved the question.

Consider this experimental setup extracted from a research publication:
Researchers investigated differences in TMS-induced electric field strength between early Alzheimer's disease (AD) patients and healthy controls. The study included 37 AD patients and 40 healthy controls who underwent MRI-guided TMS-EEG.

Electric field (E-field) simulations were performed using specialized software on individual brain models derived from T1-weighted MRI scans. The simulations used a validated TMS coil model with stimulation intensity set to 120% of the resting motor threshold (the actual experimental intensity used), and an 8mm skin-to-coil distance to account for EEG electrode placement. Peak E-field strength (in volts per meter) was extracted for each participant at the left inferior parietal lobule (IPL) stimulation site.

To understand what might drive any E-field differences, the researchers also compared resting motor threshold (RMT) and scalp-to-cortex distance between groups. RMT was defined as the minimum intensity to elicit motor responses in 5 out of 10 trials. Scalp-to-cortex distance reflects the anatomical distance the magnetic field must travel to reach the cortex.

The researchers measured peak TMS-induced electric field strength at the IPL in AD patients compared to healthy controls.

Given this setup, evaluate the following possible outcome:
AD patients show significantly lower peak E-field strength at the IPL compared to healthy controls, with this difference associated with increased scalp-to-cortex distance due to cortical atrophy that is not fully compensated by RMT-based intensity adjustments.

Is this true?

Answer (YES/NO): NO